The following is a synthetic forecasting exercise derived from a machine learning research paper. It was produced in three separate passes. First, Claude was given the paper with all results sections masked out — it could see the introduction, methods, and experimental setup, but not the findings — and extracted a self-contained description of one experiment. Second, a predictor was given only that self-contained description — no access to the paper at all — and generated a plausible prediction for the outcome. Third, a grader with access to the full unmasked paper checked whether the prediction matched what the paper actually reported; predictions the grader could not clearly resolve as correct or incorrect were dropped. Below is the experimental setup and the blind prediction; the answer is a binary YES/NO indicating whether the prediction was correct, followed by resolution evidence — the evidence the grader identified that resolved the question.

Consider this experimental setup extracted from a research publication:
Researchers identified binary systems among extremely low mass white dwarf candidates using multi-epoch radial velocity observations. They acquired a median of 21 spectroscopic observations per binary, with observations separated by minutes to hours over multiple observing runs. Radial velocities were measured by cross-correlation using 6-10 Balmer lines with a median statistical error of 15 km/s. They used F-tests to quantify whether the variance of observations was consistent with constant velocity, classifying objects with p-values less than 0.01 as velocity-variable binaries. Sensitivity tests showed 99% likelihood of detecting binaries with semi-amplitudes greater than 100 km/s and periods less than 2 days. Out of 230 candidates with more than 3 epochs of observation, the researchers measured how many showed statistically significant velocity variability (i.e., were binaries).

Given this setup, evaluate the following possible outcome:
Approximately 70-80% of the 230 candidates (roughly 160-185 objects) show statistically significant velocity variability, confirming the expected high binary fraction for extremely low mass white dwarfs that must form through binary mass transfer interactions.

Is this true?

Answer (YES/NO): NO